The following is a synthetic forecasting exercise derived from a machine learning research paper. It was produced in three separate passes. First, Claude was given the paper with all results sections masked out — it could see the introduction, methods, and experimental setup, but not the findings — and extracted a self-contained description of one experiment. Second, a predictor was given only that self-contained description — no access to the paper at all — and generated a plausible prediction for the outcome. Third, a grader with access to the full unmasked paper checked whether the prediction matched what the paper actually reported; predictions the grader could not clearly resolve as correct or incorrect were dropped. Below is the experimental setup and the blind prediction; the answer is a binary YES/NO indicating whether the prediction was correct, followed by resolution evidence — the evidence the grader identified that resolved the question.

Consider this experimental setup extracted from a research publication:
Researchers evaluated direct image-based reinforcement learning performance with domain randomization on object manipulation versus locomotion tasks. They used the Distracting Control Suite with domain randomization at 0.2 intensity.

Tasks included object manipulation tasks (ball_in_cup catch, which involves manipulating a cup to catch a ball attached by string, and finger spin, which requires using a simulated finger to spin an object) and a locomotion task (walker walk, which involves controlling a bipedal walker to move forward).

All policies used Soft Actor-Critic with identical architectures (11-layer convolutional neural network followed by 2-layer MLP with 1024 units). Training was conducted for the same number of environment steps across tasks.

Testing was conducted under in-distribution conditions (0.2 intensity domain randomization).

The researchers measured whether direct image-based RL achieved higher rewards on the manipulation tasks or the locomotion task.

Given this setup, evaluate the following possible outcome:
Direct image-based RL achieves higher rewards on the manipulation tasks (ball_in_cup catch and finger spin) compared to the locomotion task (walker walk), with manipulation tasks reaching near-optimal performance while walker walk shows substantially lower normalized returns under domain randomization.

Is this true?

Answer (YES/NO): NO